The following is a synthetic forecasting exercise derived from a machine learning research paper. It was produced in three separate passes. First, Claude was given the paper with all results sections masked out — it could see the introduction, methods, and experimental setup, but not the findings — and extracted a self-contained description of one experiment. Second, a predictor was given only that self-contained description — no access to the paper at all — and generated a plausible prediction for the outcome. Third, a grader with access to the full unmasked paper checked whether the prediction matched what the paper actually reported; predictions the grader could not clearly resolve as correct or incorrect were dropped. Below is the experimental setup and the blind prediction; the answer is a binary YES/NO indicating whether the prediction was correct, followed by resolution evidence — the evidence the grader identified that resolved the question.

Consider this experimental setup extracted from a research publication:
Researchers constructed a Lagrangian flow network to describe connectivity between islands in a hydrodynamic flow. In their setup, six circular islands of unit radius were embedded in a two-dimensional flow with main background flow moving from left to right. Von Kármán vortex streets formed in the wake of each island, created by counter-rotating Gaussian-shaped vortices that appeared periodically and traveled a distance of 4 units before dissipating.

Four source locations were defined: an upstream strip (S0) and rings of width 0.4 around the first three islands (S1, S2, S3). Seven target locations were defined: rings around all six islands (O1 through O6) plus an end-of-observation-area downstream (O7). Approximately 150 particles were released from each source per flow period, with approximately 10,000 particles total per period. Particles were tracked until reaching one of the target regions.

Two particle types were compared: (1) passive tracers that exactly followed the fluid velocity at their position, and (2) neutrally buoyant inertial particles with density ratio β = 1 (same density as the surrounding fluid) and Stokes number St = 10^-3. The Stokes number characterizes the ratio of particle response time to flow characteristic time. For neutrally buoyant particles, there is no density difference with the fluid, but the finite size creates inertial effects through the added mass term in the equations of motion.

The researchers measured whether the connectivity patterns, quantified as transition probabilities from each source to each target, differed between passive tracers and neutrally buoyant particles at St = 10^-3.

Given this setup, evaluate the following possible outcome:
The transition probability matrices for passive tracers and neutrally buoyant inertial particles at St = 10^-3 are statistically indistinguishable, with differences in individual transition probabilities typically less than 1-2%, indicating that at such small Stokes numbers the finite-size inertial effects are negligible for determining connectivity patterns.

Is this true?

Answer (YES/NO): NO